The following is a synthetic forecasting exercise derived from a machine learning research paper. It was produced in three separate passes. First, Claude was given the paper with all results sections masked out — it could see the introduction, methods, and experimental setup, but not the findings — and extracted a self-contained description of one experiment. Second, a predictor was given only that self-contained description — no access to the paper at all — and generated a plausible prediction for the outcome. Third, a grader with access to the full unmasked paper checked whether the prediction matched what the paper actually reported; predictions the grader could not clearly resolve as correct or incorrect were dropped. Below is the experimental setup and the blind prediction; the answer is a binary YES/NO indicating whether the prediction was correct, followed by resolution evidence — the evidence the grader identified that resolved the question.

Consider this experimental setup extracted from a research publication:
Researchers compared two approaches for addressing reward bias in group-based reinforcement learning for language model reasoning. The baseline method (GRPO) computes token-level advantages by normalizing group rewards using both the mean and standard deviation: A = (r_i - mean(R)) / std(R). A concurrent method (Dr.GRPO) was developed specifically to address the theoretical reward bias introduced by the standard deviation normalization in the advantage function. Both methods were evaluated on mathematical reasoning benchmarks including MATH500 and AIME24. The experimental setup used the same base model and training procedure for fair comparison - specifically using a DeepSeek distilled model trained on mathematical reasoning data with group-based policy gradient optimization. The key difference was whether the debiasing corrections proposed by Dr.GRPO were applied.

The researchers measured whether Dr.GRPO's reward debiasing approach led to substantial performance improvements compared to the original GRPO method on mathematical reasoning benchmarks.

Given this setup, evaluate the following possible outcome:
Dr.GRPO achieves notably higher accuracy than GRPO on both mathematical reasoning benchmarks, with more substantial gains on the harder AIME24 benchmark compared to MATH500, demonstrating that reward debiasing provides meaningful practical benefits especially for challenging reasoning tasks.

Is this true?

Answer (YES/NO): NO